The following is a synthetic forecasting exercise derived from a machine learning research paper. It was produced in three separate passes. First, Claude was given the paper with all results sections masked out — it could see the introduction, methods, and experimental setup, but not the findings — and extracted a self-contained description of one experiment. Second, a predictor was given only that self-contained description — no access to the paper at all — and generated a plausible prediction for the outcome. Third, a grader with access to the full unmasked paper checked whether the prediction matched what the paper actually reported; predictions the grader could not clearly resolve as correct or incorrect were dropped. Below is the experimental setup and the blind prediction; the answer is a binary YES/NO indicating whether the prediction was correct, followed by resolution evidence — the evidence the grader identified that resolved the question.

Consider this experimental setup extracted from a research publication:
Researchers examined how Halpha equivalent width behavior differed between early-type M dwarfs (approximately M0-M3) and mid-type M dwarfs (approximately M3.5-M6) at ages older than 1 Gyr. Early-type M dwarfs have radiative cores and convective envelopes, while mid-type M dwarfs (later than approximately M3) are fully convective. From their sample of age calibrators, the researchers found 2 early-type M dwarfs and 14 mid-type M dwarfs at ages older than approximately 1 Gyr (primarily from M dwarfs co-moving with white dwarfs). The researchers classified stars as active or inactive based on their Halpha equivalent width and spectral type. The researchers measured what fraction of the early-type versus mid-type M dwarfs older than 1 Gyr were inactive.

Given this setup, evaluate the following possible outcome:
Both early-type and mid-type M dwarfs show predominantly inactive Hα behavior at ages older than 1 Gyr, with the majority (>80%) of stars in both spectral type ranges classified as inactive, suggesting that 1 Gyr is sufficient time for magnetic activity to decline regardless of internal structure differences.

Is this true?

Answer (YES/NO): NO